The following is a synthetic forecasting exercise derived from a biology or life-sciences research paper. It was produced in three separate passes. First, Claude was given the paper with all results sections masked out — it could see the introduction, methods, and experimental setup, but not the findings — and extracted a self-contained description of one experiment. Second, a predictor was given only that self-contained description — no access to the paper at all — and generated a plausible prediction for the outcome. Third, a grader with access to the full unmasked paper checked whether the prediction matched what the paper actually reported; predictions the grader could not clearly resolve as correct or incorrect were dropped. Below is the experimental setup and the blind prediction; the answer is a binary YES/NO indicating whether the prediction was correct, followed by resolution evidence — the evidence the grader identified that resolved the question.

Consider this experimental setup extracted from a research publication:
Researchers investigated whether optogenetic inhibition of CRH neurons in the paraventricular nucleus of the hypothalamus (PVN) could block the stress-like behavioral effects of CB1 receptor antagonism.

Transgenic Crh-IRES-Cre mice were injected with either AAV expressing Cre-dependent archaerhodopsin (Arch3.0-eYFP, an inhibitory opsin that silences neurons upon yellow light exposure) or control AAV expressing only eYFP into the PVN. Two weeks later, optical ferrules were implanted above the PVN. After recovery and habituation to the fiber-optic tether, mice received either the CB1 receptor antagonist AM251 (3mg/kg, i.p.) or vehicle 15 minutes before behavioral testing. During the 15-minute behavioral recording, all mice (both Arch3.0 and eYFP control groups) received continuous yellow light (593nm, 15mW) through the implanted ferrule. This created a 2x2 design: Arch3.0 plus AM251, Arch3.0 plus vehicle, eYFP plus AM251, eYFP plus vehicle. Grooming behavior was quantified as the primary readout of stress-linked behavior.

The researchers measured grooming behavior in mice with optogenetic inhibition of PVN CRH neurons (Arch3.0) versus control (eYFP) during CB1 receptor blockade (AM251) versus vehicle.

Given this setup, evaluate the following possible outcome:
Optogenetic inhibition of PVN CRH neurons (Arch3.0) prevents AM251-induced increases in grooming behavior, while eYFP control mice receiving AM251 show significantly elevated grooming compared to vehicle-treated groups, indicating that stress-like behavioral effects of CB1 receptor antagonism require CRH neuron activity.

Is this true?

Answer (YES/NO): YES